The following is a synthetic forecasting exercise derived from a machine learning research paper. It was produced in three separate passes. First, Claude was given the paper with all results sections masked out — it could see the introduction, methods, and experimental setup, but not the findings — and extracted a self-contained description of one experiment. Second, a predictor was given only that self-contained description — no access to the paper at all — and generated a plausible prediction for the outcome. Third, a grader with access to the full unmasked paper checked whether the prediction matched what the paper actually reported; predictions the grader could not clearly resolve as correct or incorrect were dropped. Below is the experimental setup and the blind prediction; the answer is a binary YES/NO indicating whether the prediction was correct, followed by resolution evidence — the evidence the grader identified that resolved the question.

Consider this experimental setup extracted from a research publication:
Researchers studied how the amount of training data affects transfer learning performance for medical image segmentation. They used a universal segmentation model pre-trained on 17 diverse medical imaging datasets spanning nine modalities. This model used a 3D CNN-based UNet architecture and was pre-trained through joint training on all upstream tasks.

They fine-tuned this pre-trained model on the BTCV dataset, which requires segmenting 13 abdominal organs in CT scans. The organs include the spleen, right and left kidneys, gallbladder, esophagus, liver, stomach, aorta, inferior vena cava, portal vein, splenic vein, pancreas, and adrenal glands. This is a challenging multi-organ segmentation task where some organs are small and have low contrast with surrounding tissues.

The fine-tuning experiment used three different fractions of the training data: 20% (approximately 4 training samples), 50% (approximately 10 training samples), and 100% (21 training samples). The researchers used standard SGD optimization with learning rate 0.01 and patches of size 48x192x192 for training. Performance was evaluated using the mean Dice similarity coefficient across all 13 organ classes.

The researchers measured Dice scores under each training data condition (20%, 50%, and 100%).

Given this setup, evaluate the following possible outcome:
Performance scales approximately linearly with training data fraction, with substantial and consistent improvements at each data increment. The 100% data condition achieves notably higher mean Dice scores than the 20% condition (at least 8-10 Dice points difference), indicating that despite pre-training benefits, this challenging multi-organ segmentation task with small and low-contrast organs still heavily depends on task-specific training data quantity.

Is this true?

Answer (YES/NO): NO